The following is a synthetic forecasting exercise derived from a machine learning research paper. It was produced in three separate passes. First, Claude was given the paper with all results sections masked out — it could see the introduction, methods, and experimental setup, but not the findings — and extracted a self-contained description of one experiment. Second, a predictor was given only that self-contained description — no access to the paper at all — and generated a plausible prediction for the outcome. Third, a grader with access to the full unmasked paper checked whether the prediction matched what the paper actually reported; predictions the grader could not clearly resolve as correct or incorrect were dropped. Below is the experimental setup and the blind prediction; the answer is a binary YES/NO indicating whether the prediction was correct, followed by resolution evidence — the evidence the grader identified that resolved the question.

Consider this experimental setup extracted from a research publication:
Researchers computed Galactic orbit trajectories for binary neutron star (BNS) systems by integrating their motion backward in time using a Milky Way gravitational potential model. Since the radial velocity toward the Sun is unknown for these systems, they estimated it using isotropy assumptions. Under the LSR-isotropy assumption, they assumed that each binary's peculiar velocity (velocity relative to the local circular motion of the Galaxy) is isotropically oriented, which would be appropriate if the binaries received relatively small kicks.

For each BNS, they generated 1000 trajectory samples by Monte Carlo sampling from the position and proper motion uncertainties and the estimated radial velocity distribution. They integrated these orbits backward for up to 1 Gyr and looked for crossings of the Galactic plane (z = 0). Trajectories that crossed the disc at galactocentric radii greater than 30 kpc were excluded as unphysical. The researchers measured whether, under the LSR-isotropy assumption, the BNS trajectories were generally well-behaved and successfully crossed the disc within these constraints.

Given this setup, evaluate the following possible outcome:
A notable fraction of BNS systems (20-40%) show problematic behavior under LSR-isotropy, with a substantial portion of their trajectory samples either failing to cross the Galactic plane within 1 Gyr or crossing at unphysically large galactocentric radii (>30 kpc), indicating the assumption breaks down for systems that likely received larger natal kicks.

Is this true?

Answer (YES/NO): NO